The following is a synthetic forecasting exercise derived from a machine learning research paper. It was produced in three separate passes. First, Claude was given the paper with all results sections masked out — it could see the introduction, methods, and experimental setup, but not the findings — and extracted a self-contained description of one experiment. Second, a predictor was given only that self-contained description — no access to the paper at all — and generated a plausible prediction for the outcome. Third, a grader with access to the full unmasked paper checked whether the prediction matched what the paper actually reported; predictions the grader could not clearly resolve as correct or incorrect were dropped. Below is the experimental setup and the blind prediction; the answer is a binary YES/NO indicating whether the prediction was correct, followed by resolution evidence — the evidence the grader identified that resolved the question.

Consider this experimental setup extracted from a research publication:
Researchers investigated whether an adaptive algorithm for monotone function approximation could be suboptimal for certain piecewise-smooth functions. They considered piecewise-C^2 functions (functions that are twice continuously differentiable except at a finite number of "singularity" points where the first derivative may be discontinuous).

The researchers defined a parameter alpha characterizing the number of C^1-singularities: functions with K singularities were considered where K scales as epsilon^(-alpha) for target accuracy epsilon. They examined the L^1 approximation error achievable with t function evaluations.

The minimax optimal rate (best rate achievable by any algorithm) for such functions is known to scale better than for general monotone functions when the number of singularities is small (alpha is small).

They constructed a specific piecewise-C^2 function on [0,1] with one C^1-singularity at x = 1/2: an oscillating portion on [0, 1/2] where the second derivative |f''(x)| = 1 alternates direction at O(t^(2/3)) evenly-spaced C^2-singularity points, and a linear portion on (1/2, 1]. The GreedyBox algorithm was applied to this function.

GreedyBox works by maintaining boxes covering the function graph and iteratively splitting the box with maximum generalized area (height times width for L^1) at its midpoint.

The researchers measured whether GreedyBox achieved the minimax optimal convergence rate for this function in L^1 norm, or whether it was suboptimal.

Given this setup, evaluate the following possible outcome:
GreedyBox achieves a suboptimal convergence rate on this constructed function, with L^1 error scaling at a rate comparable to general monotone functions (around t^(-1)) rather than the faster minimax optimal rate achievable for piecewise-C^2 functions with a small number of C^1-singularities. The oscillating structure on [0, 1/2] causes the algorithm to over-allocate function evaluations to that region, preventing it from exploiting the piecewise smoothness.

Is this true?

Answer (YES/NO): NO